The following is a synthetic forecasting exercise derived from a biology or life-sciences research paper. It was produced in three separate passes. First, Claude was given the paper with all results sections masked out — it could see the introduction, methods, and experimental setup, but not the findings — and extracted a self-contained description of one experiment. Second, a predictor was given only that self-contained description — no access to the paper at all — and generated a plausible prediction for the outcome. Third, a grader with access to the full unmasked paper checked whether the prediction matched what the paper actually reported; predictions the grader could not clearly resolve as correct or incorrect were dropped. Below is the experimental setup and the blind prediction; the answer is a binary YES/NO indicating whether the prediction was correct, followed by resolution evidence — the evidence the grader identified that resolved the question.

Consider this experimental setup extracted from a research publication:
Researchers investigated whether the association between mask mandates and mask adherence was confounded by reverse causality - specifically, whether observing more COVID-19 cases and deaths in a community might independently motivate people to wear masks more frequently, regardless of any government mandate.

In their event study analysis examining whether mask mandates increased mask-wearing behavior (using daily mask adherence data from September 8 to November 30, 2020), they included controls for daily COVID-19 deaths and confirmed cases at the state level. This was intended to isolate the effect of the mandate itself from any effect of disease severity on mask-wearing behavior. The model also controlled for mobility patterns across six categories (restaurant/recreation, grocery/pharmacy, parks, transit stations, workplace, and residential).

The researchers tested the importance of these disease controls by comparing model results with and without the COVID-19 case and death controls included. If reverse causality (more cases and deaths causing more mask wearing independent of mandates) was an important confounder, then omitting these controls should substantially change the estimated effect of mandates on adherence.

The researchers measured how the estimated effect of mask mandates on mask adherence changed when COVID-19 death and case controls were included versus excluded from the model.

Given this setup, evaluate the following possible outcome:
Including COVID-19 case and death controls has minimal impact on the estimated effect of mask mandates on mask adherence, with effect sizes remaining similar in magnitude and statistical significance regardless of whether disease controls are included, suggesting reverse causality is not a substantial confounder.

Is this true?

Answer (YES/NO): YES